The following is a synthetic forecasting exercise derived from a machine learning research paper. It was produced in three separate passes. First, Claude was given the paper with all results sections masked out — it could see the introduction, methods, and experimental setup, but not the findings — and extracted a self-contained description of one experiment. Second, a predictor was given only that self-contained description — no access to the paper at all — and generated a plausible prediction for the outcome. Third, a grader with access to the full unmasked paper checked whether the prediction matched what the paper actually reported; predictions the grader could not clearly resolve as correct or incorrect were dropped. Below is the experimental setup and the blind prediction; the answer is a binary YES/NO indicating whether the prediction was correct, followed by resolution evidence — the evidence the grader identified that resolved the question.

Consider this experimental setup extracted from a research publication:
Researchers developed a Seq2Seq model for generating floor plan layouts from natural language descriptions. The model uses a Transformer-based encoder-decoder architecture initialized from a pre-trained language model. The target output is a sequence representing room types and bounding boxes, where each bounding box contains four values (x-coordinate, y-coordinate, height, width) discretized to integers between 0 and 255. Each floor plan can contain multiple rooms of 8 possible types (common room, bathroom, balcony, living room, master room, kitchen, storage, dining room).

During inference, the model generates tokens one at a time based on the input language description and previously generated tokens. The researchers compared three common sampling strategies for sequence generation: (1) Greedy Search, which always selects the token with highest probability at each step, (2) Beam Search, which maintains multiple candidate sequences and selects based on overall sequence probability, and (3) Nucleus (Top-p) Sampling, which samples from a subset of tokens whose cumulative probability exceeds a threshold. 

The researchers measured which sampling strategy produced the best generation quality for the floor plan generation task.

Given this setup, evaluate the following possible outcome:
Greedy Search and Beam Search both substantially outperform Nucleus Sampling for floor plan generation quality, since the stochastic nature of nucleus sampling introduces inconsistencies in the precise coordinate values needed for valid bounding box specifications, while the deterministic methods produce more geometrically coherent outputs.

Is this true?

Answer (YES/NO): NO